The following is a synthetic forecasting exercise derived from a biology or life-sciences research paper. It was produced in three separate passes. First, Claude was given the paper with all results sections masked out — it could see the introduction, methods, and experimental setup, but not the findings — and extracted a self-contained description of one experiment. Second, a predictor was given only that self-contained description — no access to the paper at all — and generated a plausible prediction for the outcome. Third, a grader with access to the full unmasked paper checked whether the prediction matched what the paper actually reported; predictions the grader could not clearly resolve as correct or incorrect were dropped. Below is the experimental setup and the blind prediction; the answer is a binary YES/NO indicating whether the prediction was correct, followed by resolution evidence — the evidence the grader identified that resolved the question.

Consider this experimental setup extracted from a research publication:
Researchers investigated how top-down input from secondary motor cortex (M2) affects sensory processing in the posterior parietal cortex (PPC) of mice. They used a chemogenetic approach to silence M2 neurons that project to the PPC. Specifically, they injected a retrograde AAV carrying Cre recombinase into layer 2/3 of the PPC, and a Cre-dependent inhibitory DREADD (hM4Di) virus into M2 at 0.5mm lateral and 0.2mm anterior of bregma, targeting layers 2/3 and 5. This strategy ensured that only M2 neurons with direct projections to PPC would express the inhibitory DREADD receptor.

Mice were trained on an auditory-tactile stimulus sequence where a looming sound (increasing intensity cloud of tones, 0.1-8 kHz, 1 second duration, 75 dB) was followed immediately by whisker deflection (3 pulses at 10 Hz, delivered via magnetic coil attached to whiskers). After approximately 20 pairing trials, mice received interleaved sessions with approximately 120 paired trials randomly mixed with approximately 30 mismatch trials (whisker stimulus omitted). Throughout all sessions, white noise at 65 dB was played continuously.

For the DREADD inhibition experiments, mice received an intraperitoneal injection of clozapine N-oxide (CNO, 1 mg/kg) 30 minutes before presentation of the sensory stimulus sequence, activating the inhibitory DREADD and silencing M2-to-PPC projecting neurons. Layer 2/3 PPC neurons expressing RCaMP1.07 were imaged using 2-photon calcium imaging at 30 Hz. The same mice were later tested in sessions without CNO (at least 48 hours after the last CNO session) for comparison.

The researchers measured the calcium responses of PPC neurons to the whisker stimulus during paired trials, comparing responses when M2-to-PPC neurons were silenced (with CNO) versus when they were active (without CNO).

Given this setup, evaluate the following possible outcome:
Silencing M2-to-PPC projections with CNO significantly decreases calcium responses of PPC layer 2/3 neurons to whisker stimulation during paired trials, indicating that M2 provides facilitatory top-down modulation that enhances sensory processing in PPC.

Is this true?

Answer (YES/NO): NO